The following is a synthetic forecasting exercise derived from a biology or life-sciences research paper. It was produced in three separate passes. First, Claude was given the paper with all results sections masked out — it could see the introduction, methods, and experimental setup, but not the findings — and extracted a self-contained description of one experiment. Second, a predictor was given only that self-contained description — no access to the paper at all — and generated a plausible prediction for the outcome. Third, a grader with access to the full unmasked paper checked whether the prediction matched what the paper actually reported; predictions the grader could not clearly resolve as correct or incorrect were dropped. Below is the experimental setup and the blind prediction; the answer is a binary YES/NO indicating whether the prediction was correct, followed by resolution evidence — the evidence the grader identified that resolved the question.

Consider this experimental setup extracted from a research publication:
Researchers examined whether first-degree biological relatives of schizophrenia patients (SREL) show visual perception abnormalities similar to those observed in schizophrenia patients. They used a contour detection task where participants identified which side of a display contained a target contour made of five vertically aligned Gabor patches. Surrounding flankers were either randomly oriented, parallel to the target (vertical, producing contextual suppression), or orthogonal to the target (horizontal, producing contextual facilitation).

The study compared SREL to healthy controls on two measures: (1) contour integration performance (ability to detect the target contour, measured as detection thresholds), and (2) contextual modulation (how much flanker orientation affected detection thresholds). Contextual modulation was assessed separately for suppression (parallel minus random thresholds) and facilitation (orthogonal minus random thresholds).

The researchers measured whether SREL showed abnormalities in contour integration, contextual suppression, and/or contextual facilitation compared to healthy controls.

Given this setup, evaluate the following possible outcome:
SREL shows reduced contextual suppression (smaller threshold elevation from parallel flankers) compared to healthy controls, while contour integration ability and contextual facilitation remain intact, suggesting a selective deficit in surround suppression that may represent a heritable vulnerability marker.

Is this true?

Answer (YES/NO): NO